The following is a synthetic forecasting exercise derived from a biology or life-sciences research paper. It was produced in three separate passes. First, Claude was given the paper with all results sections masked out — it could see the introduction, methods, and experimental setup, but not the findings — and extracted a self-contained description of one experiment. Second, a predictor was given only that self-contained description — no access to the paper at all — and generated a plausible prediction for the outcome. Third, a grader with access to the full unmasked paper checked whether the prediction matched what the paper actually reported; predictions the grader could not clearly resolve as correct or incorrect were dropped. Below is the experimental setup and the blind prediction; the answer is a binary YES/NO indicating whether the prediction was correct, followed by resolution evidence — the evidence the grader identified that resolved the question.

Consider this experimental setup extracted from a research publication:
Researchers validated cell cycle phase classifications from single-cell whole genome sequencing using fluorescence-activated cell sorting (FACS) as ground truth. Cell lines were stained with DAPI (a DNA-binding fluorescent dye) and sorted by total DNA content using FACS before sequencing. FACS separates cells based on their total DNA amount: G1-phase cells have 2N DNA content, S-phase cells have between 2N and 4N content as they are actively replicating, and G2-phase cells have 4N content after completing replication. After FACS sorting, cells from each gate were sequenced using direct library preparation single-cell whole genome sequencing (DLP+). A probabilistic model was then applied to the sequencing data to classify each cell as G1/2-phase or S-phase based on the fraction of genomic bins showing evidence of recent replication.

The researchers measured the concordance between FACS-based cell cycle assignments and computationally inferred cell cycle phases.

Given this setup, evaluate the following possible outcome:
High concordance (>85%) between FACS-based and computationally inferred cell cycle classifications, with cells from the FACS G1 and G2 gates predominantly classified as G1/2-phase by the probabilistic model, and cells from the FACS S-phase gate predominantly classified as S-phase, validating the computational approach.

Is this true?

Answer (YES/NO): YES